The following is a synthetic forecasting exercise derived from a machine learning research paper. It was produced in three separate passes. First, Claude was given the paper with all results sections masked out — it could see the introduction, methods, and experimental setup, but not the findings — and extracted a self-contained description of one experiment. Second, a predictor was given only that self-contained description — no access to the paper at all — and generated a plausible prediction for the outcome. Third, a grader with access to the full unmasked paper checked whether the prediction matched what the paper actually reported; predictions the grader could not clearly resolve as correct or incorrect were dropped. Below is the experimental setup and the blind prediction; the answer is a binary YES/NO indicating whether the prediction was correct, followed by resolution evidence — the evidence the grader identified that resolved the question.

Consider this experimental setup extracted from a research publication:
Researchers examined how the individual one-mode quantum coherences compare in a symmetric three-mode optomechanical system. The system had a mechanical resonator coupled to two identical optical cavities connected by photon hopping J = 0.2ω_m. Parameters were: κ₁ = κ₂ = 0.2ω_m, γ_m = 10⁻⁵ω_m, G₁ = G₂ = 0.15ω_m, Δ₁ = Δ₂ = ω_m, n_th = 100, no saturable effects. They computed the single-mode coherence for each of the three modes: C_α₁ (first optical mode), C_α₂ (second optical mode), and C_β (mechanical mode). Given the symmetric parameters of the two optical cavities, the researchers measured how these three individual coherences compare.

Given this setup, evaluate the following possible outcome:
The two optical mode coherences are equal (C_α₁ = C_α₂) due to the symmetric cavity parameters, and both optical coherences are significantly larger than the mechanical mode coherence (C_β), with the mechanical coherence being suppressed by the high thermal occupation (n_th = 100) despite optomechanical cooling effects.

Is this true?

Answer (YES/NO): YES